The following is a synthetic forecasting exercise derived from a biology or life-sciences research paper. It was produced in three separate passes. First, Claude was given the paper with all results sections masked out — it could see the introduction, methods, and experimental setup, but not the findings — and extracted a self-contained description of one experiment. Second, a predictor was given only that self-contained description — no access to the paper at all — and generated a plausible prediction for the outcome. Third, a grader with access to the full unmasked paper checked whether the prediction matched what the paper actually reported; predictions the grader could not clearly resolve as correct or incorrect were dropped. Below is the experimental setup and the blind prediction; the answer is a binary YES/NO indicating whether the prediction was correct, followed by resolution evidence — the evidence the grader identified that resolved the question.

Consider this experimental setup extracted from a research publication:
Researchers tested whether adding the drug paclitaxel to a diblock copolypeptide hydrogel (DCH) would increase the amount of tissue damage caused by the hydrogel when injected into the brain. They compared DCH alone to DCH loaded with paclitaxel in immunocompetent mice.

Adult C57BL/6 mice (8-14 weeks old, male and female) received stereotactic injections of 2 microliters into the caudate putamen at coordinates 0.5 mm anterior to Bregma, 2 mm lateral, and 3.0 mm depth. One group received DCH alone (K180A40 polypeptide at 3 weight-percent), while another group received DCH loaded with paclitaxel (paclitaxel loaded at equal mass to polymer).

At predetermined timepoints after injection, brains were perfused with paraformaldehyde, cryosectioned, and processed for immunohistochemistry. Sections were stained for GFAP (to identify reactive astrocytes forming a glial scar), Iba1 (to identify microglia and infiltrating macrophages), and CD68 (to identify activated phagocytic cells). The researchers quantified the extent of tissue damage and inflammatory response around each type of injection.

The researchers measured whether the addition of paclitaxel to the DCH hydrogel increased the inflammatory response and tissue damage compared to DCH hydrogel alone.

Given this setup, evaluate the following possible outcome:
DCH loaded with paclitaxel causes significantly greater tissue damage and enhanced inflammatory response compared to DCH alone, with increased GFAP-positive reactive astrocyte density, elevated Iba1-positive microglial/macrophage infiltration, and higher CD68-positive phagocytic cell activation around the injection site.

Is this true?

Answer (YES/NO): NO